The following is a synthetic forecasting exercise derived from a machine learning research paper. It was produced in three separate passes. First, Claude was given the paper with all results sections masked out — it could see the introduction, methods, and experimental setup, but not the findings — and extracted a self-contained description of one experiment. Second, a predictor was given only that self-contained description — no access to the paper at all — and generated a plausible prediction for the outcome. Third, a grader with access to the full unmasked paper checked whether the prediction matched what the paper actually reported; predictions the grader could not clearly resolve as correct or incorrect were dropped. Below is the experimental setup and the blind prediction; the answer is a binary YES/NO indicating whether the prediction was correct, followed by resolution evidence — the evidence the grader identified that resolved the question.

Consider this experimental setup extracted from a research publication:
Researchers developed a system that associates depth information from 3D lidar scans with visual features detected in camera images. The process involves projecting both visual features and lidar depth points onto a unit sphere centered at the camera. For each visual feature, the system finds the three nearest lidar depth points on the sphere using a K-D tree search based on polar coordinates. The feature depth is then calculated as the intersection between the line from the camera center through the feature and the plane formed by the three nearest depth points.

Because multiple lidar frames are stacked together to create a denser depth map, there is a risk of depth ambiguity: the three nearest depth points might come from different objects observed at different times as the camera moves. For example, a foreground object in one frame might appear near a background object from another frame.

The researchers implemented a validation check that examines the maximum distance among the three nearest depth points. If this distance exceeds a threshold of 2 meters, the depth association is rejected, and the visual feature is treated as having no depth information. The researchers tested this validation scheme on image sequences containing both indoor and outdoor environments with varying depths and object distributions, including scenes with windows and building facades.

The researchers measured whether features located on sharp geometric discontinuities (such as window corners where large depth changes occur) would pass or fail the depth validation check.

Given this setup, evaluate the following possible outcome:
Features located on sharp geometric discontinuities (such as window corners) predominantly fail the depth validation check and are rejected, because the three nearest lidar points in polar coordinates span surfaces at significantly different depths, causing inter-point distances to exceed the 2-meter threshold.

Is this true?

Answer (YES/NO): YES